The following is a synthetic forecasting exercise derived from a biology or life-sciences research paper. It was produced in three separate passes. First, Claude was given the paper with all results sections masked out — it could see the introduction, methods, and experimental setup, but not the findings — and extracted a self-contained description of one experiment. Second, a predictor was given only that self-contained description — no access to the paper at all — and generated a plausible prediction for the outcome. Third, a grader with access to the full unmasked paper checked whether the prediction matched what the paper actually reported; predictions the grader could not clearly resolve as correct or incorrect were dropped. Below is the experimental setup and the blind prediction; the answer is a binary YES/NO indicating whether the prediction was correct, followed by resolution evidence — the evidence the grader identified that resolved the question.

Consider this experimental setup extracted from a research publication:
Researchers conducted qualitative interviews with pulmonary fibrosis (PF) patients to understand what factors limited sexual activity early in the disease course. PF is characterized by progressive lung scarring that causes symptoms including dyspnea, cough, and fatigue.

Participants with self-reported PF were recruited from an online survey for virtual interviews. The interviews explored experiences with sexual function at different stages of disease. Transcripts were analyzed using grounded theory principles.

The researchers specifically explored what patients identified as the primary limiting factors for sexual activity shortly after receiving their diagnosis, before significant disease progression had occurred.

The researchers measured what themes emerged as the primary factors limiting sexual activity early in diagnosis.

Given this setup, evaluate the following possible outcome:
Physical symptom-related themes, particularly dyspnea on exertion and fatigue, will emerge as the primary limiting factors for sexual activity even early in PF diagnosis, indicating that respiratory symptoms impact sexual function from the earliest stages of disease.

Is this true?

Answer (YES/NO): NO